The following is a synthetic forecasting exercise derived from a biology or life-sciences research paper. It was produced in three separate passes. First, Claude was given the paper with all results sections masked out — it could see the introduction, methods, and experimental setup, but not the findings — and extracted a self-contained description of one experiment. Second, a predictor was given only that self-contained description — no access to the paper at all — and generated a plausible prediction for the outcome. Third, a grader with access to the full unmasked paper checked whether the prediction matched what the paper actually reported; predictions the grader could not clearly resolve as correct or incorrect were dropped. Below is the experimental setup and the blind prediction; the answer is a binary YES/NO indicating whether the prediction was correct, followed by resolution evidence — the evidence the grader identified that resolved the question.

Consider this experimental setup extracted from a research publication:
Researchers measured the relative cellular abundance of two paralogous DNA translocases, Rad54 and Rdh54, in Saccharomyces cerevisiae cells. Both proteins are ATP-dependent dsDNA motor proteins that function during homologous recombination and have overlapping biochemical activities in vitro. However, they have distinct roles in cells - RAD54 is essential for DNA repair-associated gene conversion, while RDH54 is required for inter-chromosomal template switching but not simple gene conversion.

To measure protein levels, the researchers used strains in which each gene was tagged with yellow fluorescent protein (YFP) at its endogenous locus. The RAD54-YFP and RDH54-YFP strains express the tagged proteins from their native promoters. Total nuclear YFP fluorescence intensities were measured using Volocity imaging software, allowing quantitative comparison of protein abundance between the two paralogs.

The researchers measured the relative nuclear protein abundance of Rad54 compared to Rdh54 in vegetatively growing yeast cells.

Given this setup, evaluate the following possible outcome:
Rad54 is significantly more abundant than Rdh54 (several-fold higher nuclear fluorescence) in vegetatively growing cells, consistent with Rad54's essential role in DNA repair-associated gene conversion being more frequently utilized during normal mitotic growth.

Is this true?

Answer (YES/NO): NO